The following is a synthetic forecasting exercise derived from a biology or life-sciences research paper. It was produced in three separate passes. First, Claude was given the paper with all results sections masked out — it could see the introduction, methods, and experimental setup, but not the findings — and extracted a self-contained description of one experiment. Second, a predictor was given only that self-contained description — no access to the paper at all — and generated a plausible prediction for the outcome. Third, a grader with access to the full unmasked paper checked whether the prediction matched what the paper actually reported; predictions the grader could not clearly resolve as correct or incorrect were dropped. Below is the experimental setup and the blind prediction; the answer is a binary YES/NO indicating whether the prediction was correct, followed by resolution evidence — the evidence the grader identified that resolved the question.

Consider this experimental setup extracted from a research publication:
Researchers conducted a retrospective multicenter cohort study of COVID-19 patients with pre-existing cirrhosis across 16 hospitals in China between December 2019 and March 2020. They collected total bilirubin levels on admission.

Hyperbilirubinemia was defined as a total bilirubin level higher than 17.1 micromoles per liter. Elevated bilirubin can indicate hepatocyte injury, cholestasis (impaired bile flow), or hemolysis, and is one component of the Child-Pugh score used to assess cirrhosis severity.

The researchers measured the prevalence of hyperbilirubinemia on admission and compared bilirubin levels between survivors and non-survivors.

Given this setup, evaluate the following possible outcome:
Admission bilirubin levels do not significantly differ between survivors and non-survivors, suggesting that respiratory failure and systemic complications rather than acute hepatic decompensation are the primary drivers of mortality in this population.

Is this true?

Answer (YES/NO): NO